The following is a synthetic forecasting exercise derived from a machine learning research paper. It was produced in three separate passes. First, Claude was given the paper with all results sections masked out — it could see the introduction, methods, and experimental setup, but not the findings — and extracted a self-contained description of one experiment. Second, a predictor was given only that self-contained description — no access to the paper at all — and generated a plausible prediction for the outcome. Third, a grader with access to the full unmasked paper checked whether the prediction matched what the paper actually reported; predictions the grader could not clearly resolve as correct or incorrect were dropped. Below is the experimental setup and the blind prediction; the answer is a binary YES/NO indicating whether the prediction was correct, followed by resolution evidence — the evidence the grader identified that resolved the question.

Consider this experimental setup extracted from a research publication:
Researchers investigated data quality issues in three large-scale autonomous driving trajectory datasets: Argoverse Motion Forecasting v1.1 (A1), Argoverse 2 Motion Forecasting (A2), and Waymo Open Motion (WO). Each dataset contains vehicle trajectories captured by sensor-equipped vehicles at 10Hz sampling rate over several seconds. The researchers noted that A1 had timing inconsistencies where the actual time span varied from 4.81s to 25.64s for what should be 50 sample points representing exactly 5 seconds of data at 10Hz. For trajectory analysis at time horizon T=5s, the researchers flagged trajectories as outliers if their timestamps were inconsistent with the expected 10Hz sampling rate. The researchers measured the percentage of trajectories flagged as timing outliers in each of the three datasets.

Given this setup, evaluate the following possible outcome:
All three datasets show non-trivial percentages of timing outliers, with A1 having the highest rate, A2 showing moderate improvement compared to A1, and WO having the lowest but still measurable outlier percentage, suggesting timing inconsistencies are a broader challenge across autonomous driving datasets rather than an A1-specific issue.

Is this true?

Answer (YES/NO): NO